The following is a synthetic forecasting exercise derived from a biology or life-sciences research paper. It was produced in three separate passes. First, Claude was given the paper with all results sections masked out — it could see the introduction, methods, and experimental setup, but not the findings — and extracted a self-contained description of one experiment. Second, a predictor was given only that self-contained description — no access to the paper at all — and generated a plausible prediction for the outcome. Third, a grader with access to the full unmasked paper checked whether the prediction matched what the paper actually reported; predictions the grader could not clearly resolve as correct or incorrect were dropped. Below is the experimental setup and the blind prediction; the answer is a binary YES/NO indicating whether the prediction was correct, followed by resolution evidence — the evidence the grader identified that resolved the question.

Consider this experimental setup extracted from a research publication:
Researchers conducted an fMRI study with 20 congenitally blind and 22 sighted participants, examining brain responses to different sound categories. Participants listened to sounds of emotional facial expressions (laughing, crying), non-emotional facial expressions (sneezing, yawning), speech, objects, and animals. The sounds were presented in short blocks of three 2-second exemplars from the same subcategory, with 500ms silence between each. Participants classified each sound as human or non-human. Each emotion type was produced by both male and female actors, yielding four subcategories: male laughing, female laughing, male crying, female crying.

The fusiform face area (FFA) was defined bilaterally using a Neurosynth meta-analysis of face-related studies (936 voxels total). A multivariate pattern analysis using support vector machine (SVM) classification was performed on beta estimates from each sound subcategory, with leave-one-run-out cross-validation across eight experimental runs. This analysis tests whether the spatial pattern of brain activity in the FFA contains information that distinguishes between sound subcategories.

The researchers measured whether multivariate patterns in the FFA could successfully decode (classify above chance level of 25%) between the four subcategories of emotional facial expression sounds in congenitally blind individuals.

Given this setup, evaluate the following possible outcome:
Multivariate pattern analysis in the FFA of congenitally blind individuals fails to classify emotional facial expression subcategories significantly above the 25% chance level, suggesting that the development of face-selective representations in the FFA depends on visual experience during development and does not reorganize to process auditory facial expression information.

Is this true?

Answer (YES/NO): NO